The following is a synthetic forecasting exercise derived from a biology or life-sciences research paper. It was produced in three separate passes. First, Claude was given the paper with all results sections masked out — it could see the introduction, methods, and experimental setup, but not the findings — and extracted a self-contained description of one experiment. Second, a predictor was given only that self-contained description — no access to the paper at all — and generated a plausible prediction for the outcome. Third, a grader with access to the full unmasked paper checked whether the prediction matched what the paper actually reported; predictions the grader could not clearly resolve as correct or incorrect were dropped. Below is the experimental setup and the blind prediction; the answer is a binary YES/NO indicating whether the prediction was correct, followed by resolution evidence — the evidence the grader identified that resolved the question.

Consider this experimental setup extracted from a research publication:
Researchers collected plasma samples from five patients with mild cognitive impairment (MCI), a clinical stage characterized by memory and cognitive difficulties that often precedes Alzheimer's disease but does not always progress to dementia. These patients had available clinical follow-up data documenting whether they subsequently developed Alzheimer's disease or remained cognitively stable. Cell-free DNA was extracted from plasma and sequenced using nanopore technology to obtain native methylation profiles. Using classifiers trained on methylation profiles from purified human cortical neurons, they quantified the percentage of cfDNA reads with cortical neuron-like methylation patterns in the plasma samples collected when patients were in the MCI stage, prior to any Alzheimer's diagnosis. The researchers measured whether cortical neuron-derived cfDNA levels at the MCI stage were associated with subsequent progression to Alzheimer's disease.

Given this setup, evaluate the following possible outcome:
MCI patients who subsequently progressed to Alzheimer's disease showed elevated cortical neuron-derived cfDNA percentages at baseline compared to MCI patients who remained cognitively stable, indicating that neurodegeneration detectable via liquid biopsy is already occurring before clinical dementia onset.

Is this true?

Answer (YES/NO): YES